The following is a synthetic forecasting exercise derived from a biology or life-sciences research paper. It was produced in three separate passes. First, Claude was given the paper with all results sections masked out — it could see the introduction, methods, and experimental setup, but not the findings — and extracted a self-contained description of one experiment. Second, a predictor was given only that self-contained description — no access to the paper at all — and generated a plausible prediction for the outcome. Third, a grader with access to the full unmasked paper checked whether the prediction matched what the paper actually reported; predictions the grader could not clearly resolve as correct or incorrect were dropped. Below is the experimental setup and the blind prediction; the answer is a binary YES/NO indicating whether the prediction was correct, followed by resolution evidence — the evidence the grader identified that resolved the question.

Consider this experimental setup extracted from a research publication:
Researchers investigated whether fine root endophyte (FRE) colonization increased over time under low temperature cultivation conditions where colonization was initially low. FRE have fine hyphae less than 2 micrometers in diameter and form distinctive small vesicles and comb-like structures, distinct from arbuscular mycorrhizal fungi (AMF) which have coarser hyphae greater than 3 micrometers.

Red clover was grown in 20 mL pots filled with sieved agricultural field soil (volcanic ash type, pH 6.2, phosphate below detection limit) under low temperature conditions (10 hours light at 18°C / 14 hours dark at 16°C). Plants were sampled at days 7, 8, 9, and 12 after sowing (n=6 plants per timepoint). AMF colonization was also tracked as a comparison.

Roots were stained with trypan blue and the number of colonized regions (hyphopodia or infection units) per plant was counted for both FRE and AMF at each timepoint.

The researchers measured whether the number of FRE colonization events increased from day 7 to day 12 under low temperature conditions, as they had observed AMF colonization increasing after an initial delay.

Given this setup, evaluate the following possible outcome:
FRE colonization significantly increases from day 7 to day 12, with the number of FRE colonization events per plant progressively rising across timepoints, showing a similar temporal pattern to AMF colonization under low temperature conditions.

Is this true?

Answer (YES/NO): NO